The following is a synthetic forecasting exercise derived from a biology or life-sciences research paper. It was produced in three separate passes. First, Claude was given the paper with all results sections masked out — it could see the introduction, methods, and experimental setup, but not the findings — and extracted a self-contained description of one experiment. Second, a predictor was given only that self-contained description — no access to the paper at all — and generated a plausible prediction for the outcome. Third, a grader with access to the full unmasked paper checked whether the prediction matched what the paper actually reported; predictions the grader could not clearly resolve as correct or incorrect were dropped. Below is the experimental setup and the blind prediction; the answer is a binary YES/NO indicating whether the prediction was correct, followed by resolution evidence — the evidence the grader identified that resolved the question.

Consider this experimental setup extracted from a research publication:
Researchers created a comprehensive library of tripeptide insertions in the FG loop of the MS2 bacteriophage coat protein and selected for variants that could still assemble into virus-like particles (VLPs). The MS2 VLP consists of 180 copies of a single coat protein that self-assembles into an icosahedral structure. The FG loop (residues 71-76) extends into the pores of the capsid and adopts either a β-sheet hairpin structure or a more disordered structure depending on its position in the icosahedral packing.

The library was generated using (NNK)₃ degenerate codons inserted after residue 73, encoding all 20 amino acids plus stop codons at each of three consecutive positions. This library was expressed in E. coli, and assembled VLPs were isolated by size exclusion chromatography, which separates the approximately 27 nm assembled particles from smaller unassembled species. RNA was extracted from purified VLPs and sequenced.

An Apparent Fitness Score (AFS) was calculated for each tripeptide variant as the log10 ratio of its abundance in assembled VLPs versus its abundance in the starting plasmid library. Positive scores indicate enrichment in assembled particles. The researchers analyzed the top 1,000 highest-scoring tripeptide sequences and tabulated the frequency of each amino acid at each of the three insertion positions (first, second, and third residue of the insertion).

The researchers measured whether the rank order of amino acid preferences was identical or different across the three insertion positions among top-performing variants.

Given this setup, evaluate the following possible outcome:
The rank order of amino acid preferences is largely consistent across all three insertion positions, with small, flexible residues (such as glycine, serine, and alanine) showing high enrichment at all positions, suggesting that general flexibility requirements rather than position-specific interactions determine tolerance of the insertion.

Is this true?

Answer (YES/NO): NO